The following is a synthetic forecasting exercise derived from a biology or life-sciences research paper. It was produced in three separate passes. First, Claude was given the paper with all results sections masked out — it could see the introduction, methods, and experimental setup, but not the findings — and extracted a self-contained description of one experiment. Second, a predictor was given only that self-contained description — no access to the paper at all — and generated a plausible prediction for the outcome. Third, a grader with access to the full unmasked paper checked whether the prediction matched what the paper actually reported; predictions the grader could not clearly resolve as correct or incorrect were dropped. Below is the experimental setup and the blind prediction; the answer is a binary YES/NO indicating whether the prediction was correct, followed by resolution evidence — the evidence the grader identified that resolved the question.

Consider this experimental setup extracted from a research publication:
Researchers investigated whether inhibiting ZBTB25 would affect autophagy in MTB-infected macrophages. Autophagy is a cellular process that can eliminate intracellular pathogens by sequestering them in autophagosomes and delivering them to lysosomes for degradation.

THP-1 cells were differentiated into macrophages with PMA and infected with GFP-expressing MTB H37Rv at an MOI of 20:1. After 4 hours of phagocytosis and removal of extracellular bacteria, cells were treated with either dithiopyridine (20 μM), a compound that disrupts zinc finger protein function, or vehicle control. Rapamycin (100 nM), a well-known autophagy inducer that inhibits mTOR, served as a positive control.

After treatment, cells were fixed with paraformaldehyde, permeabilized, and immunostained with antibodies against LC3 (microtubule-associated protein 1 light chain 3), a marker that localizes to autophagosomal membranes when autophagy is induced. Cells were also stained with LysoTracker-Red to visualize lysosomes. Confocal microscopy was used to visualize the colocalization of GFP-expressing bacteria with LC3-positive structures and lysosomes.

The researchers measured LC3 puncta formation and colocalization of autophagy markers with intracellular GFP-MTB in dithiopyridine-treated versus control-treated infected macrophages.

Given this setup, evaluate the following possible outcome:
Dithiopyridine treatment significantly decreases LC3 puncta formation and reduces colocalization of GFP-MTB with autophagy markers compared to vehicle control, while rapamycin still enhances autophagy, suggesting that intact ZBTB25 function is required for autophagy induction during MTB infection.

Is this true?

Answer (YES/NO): NO